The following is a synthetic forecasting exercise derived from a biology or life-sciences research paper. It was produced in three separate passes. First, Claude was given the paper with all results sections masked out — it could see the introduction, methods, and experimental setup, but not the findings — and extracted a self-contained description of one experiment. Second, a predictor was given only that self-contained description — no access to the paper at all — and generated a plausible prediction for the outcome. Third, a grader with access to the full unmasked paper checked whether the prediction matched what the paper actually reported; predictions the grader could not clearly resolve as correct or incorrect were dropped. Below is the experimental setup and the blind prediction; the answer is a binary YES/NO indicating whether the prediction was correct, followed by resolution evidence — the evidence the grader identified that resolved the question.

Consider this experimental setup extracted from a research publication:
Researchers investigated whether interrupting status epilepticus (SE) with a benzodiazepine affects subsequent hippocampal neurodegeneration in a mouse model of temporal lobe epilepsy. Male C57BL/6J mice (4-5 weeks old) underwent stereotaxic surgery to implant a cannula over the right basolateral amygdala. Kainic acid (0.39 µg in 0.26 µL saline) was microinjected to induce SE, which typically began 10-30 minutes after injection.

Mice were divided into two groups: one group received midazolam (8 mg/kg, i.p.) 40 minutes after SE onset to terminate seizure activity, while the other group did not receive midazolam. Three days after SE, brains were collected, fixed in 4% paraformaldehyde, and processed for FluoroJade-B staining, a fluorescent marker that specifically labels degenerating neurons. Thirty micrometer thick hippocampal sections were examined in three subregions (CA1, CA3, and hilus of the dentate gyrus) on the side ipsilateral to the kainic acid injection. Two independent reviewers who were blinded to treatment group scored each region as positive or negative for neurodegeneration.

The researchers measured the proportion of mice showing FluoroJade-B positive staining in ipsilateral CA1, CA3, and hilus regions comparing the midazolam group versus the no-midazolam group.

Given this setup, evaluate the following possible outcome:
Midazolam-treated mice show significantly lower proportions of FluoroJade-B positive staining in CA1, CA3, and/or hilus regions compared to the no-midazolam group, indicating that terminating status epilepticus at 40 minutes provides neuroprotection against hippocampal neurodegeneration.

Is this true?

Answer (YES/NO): NO